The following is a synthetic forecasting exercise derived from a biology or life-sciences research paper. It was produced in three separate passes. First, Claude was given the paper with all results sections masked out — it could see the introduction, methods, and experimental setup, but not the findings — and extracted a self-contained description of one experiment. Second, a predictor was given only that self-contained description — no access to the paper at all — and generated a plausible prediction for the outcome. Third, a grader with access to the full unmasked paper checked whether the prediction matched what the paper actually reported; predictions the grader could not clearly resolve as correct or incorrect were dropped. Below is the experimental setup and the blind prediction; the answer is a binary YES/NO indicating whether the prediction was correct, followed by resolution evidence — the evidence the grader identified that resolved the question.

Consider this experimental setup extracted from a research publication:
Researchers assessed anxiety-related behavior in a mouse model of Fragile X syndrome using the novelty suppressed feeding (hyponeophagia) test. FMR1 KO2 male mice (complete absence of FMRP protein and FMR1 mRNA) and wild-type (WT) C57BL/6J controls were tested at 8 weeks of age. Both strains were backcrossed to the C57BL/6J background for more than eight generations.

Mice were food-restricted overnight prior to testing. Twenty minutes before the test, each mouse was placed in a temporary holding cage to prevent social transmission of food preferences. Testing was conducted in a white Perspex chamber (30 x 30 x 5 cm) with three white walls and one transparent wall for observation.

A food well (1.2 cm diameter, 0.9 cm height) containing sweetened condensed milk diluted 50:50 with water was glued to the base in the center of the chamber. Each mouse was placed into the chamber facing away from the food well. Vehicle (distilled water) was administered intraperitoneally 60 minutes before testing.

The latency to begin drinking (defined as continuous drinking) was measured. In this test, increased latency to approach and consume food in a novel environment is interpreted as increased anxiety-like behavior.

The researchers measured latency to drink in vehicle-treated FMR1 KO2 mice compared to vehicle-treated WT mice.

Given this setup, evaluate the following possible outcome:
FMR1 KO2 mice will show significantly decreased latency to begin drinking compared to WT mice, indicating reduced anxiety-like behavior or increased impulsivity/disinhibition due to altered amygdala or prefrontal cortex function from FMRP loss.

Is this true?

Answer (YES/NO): NO